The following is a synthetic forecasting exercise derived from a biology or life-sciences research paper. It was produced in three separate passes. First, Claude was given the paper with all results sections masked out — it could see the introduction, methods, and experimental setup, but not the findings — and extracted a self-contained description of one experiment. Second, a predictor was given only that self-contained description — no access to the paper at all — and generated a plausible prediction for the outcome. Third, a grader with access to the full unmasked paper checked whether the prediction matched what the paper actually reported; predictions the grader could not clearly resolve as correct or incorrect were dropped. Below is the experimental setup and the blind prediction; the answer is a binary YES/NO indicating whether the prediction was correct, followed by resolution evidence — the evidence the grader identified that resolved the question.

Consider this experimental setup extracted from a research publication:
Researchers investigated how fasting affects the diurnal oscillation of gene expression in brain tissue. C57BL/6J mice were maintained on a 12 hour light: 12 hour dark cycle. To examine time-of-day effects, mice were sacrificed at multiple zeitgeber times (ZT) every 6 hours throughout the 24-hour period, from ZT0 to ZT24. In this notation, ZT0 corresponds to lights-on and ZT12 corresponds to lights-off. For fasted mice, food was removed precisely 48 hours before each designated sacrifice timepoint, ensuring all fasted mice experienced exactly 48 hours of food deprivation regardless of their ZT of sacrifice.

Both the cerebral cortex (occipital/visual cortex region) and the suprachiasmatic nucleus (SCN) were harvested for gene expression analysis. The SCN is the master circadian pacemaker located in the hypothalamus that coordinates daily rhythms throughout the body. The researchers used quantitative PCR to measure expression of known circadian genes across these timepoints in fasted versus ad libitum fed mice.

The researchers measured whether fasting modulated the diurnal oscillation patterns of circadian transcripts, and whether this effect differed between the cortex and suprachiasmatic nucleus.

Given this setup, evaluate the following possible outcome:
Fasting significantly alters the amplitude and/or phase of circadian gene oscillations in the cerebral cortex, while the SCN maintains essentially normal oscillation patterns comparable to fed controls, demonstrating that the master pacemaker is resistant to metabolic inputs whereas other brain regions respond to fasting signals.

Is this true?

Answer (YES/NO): NO